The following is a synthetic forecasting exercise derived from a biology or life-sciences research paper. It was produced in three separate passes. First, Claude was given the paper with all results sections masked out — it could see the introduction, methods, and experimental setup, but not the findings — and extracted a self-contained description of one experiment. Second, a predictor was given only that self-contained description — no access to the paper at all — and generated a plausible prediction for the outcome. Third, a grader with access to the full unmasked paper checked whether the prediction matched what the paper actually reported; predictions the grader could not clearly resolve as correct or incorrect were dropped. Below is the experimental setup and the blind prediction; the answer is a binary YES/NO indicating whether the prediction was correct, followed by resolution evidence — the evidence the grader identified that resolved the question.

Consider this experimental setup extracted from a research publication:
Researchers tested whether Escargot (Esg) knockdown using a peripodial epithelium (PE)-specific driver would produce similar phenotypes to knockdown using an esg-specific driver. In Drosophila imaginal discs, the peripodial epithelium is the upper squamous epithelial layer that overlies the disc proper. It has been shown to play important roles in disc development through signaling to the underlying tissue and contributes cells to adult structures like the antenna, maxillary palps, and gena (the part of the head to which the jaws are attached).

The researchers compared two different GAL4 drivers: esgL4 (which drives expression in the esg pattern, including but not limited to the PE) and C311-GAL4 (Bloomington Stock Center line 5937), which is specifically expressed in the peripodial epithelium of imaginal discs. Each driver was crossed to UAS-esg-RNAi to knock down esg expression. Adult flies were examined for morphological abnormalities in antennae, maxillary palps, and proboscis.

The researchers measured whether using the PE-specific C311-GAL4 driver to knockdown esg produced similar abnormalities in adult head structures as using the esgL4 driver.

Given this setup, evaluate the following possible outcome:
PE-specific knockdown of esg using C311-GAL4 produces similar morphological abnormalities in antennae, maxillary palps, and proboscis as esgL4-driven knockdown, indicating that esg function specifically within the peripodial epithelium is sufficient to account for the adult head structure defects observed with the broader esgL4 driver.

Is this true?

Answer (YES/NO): NO